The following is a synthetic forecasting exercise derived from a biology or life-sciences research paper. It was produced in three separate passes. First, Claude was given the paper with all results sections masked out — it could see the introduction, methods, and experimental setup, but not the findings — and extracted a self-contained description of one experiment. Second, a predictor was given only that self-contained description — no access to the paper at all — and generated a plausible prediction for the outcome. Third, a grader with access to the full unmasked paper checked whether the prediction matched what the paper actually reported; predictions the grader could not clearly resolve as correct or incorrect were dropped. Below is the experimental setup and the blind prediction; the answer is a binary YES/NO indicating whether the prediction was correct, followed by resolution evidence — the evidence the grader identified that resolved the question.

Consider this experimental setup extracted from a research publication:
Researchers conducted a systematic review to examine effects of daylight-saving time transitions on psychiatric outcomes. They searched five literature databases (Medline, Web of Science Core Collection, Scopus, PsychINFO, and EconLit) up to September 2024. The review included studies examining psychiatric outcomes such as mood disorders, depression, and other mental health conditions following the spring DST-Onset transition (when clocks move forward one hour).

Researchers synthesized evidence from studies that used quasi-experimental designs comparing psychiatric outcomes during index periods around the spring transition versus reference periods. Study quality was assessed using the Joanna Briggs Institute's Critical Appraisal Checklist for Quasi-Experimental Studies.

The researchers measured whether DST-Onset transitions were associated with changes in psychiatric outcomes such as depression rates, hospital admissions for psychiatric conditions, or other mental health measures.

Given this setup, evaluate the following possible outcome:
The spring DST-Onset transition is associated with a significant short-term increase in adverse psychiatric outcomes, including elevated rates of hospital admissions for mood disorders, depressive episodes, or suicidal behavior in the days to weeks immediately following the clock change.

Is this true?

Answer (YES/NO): NO